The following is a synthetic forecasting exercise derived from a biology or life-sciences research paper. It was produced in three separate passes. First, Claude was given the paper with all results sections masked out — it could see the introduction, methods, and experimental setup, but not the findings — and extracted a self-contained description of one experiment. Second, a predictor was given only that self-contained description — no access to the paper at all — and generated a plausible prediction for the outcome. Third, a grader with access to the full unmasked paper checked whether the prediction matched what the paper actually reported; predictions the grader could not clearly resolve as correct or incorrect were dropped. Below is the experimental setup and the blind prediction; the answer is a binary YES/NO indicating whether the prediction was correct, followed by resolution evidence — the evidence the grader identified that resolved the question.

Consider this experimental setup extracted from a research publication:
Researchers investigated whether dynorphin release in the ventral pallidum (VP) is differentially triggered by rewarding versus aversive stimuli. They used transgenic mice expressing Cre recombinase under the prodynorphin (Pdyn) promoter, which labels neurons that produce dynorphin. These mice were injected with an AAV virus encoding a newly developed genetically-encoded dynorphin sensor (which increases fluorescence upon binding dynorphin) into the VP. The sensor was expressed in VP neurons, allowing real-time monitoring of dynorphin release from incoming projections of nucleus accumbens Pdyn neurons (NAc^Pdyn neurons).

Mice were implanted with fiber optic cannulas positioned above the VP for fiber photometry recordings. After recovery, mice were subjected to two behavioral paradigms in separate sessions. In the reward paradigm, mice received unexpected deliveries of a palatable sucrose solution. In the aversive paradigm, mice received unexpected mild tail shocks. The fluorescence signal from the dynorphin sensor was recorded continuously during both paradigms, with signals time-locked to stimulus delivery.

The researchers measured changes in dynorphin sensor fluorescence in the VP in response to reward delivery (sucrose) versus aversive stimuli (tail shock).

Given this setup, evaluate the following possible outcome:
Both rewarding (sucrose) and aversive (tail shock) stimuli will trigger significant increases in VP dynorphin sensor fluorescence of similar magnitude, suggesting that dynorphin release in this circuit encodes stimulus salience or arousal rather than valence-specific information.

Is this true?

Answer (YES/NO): NO